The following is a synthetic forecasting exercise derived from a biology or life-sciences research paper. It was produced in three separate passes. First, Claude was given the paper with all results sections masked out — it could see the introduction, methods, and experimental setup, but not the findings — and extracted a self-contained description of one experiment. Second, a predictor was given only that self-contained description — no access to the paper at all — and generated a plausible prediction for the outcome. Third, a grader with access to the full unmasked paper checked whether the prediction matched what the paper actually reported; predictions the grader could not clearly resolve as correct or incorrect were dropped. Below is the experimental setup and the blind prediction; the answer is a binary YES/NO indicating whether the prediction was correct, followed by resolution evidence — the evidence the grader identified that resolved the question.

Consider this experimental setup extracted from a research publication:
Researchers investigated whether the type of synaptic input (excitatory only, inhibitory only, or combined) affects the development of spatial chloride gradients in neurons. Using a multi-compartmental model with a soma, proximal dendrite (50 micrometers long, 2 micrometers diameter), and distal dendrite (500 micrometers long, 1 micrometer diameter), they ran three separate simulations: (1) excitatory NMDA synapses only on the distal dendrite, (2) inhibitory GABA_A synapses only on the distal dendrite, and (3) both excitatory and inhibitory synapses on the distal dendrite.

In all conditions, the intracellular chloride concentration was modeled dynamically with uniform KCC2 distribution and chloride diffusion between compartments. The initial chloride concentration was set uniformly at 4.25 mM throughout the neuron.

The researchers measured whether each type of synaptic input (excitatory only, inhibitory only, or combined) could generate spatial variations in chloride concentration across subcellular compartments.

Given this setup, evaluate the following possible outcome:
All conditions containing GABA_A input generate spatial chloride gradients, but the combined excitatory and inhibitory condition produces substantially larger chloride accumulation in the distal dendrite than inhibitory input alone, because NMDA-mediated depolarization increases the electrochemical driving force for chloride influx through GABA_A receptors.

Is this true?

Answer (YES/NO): YES